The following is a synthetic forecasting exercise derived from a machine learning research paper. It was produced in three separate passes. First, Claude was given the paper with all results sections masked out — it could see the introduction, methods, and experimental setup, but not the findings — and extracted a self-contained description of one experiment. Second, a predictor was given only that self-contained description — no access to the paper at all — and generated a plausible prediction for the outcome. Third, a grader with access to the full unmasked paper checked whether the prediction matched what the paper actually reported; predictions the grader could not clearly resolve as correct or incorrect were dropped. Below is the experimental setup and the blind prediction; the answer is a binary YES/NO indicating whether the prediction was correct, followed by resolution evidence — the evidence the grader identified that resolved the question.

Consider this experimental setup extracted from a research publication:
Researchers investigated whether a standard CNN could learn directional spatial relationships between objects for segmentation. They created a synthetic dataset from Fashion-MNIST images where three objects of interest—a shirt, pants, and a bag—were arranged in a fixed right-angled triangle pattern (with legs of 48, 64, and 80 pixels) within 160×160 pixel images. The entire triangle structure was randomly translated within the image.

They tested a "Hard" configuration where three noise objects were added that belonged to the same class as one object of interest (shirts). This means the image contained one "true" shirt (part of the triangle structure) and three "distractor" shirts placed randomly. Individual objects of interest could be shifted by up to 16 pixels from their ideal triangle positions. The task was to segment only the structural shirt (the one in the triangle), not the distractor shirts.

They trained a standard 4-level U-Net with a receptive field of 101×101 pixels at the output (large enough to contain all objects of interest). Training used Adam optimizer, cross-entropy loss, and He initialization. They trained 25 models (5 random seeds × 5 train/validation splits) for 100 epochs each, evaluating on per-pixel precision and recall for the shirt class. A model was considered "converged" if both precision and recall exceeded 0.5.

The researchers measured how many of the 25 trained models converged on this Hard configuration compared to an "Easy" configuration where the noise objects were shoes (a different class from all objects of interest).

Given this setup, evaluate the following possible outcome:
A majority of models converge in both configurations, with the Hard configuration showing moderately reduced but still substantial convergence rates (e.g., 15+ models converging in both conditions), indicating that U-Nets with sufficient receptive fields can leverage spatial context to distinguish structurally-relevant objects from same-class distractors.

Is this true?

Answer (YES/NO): YES